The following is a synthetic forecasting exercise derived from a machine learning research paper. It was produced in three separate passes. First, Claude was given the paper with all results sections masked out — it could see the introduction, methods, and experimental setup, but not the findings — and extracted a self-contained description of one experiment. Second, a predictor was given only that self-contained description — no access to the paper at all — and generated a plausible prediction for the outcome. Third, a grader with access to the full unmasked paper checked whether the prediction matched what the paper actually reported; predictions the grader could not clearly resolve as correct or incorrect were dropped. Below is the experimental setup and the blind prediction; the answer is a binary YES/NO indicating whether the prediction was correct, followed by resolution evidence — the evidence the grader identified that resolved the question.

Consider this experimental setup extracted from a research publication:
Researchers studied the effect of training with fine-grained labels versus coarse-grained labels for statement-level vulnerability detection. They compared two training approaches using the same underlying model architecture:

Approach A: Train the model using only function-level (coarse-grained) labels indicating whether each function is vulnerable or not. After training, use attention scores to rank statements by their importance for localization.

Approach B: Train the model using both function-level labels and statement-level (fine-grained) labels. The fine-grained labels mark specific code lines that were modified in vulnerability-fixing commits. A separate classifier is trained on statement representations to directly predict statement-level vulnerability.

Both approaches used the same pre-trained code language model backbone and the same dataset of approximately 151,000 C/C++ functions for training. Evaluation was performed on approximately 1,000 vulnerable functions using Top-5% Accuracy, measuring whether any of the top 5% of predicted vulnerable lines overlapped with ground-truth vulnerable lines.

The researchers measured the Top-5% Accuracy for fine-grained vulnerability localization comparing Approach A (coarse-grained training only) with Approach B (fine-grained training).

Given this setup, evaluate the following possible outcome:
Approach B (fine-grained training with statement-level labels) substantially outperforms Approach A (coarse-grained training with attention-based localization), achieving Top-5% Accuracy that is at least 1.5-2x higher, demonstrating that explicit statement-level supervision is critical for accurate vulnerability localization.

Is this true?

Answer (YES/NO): YES